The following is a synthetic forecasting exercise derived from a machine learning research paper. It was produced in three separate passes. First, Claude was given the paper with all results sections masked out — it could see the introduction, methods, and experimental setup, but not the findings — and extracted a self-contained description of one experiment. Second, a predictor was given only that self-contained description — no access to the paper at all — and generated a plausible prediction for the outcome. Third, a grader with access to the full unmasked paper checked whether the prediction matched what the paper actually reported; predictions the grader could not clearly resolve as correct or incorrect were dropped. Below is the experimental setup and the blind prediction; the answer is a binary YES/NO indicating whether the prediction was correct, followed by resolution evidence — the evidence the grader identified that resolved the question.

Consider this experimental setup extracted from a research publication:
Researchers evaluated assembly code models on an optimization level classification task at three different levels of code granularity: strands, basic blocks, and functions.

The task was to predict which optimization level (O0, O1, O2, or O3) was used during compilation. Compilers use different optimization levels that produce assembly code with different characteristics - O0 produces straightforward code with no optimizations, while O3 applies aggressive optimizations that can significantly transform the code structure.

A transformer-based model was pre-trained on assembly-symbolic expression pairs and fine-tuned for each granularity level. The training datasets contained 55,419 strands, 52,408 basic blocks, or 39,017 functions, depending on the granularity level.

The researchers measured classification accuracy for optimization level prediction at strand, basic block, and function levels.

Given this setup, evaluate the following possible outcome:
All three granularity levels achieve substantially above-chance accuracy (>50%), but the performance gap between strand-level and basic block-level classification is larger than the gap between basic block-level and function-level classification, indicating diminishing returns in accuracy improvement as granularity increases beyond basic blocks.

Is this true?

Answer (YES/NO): NO